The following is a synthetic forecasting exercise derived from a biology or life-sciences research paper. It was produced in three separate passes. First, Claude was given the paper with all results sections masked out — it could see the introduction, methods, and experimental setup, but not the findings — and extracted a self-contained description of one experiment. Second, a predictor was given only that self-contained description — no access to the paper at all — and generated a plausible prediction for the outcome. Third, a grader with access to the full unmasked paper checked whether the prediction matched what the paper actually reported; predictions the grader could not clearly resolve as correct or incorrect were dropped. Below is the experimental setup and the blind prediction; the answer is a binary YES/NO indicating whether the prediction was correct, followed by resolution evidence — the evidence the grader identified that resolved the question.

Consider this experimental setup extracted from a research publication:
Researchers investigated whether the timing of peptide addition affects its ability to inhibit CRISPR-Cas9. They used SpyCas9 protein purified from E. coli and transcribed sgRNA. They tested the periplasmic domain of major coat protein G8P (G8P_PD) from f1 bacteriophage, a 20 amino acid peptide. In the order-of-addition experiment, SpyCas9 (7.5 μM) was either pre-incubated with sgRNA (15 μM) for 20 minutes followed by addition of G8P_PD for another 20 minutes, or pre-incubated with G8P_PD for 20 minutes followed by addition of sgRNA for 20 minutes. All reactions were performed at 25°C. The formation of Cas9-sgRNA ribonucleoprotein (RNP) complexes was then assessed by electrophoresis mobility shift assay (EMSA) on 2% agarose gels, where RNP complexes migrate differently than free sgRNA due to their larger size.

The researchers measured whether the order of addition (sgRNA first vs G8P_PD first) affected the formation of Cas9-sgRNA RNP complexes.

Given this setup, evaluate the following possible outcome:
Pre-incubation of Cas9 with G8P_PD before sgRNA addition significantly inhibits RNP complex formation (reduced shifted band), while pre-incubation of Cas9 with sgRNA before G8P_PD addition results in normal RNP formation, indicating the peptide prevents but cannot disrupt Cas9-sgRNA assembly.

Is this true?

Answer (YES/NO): YES